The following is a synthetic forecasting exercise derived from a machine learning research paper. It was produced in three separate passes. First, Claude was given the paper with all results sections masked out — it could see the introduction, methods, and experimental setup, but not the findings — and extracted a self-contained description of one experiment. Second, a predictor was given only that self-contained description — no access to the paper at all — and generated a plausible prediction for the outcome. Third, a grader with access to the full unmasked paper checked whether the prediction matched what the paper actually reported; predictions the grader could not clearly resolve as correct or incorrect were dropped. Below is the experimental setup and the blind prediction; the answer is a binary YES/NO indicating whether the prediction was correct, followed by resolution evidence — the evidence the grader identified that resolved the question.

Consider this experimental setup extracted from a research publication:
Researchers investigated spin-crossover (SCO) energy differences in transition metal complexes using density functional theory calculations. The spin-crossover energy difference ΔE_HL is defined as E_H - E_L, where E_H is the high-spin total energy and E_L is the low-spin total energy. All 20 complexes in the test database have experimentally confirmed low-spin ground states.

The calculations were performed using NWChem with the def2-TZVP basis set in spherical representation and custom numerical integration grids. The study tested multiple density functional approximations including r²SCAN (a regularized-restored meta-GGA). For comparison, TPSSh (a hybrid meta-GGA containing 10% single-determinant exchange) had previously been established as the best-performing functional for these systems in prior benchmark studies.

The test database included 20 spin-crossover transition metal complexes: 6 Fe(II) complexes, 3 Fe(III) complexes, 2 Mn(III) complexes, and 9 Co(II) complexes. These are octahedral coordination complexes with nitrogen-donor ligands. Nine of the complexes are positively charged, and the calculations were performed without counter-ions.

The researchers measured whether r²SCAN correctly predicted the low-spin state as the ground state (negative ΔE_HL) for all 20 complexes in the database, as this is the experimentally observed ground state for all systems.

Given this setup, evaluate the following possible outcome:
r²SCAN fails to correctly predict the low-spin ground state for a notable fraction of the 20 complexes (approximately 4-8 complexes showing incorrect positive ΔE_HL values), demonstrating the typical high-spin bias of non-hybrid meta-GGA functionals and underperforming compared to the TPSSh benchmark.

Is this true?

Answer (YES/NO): NO